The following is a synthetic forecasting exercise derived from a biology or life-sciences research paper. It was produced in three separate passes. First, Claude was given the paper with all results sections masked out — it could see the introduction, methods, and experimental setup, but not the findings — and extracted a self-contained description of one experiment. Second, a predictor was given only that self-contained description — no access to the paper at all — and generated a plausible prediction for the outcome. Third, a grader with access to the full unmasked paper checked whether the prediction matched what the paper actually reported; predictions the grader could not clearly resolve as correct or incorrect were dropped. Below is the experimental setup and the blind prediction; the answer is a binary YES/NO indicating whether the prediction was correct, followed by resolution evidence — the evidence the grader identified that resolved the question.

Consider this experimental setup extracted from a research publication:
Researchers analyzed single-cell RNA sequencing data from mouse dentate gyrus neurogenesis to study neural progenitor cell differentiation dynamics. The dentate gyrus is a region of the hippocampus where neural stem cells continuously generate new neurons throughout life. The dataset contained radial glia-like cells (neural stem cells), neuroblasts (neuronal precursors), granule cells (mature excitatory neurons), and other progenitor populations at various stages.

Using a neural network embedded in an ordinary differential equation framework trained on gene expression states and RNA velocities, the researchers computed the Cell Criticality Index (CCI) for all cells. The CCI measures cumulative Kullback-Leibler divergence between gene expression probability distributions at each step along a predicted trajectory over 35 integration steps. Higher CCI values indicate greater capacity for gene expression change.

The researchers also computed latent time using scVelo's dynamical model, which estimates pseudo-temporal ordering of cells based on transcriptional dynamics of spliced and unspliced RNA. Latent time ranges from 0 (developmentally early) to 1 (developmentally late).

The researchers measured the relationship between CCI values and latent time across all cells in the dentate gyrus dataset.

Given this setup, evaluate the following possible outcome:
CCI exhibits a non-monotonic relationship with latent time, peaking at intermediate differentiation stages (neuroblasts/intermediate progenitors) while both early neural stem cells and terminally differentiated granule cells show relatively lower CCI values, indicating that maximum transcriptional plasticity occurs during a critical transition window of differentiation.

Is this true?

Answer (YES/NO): YES